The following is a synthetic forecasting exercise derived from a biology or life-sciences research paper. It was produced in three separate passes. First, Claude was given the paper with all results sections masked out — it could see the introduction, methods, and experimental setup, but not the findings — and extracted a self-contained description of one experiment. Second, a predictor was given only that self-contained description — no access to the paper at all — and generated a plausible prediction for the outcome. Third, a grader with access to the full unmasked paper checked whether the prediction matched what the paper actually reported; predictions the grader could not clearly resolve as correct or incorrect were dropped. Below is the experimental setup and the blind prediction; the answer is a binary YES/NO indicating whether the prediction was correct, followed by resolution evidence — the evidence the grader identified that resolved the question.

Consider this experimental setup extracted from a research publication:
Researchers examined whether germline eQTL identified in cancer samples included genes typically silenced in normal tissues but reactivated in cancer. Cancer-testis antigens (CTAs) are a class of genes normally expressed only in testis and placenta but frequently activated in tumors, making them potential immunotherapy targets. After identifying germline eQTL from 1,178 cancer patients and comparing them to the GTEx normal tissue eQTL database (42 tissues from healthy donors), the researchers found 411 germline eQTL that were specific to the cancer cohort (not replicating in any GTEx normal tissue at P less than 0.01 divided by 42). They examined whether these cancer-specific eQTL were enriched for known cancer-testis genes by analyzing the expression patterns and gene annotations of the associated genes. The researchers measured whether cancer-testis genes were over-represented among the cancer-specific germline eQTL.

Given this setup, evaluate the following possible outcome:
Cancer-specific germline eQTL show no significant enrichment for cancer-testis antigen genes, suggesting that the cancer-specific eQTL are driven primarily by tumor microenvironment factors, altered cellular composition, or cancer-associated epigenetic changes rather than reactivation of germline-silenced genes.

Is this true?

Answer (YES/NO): NO